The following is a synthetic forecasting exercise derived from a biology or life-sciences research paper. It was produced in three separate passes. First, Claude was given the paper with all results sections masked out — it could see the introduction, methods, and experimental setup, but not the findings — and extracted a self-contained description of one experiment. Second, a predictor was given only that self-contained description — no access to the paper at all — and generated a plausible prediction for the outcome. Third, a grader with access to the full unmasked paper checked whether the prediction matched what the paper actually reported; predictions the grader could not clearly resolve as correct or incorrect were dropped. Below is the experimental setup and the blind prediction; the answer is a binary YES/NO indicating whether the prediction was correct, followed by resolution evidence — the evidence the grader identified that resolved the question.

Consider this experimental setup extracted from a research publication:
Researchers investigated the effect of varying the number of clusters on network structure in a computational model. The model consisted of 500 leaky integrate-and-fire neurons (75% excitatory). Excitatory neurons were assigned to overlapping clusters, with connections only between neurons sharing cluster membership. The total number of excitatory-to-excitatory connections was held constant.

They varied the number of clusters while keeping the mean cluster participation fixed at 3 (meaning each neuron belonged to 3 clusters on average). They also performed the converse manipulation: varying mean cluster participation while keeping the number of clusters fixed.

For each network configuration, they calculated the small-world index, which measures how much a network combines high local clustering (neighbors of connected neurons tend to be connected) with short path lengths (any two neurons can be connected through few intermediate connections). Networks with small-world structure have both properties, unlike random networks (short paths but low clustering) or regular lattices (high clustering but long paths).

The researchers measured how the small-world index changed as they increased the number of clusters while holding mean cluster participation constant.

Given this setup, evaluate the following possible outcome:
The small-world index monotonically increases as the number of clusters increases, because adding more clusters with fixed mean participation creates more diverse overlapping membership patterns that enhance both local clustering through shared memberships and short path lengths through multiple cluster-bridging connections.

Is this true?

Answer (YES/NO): YES